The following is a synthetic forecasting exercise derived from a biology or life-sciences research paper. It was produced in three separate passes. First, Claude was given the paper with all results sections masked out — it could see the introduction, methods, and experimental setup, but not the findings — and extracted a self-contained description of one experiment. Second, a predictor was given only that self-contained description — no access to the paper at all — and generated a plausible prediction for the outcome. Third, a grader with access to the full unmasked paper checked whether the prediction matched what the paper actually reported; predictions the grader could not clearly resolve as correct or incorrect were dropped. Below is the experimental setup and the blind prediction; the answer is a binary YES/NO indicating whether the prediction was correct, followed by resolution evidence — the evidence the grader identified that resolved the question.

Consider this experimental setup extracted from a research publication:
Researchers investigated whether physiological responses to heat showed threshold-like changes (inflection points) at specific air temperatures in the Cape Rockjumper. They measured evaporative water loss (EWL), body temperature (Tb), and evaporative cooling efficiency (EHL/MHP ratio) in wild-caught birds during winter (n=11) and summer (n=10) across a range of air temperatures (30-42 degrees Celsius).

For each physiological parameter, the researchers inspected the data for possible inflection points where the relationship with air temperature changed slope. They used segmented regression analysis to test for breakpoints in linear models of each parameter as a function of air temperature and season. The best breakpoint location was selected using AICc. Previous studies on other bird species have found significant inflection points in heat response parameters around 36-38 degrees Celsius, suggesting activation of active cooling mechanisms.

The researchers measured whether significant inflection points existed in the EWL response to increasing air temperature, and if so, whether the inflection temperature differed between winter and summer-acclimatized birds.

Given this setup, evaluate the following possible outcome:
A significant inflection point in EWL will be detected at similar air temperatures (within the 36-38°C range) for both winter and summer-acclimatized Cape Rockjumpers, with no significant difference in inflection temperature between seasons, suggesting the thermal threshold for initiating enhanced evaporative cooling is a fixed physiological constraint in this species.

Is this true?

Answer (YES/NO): NO